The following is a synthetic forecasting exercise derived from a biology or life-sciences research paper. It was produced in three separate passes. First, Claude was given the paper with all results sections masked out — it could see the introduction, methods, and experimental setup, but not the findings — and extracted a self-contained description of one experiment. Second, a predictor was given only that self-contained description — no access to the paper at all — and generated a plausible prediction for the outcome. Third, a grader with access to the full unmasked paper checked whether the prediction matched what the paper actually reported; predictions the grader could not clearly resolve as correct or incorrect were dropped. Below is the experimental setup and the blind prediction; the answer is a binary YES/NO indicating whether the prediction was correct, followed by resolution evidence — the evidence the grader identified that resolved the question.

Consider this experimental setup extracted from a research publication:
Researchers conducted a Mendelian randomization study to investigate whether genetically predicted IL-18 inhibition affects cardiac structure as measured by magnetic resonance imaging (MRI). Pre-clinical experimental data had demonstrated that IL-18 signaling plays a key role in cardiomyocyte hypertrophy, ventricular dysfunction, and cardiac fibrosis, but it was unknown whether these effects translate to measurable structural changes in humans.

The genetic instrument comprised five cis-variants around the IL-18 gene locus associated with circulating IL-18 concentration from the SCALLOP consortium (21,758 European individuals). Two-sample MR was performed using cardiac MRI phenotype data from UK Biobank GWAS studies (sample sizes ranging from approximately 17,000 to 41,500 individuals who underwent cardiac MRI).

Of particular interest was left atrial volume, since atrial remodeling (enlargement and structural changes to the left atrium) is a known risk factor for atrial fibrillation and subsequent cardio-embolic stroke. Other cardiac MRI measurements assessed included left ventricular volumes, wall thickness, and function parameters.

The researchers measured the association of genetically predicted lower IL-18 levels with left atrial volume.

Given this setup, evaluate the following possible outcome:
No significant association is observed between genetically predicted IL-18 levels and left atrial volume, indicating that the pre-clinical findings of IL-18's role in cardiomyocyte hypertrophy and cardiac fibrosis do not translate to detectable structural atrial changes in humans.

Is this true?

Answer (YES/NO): NO